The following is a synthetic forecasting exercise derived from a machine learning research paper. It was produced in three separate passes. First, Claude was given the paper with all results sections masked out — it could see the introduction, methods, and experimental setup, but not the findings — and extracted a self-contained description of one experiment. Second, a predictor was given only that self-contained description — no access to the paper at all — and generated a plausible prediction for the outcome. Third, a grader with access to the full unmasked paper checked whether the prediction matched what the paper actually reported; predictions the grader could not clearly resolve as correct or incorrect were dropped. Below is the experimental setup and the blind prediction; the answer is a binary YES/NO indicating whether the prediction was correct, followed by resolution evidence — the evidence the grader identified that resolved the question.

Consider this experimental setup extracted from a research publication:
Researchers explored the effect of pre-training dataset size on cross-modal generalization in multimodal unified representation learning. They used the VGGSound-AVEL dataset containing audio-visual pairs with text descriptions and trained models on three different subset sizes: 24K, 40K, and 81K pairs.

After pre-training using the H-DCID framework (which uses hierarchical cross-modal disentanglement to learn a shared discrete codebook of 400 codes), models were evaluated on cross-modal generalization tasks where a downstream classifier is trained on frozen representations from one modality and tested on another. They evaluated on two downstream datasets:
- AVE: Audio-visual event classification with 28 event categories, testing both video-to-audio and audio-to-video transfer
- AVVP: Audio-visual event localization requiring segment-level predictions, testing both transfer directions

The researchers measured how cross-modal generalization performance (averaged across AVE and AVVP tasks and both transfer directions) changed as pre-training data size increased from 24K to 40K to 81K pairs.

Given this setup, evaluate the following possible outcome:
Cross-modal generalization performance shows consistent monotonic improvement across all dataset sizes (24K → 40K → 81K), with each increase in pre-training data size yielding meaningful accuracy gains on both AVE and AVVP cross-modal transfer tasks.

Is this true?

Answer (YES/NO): NO